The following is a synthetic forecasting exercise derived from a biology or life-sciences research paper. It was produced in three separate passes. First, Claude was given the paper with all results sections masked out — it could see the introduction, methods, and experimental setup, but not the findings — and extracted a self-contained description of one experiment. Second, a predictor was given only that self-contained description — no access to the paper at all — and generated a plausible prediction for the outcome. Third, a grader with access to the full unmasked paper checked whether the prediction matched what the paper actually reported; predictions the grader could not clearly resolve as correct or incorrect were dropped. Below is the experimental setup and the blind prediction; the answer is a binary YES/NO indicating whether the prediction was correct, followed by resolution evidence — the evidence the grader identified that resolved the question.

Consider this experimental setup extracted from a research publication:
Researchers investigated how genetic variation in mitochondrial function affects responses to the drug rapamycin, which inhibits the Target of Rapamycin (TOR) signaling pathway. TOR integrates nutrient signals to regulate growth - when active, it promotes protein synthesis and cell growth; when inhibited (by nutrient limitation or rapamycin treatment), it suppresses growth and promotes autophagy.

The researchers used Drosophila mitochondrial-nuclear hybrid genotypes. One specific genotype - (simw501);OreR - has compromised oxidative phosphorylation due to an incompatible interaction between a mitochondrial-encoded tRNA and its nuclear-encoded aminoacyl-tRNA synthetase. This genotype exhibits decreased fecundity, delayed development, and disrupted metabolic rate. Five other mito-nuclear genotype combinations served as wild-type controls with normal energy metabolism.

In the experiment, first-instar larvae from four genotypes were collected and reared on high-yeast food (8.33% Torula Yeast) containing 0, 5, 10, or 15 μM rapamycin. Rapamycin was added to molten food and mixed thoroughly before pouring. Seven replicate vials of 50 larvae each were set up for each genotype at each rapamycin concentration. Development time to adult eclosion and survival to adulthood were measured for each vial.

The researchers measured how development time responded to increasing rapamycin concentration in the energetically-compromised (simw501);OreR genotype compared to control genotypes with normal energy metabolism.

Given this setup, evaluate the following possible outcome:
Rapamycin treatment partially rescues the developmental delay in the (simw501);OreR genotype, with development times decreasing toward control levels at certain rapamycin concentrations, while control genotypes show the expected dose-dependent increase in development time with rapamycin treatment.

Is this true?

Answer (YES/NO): NO